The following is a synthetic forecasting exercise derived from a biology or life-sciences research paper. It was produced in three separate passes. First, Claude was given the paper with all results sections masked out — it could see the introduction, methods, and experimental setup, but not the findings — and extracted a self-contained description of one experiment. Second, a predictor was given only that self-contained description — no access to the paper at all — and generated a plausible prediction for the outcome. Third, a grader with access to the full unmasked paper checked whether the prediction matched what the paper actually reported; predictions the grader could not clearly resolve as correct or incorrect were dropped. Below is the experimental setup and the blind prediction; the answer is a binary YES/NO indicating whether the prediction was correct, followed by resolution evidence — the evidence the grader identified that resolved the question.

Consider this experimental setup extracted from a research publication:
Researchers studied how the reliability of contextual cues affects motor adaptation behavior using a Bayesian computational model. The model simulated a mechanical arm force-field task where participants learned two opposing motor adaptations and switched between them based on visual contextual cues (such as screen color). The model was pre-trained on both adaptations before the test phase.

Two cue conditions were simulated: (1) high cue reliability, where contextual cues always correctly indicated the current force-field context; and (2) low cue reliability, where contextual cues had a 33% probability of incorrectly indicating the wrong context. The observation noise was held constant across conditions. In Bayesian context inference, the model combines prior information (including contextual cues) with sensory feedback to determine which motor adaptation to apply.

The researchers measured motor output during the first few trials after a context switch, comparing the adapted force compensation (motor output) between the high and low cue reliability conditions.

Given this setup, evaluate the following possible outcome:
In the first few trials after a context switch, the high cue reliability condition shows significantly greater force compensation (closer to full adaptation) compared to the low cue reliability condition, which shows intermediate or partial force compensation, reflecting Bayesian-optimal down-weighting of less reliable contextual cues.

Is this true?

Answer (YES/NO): YES